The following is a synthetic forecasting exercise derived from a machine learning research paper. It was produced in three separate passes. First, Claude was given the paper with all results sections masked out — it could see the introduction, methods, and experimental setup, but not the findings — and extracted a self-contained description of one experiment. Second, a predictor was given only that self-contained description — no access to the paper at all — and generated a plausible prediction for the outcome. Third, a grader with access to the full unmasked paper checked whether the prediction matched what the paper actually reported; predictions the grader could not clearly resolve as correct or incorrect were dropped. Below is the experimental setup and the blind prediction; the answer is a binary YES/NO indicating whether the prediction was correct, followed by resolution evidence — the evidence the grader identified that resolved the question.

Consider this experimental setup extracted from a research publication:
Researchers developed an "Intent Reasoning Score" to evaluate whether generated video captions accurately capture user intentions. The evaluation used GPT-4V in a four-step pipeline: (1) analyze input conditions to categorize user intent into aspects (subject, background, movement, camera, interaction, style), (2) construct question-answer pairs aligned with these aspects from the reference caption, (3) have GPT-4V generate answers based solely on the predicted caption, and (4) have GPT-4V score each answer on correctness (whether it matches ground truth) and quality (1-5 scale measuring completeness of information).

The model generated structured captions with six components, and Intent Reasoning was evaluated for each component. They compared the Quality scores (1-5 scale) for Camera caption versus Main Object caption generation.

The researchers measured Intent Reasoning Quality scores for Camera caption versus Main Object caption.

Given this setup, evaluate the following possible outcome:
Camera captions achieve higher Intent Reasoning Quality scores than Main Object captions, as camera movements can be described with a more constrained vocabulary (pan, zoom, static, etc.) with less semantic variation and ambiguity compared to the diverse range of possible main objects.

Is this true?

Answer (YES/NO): YES